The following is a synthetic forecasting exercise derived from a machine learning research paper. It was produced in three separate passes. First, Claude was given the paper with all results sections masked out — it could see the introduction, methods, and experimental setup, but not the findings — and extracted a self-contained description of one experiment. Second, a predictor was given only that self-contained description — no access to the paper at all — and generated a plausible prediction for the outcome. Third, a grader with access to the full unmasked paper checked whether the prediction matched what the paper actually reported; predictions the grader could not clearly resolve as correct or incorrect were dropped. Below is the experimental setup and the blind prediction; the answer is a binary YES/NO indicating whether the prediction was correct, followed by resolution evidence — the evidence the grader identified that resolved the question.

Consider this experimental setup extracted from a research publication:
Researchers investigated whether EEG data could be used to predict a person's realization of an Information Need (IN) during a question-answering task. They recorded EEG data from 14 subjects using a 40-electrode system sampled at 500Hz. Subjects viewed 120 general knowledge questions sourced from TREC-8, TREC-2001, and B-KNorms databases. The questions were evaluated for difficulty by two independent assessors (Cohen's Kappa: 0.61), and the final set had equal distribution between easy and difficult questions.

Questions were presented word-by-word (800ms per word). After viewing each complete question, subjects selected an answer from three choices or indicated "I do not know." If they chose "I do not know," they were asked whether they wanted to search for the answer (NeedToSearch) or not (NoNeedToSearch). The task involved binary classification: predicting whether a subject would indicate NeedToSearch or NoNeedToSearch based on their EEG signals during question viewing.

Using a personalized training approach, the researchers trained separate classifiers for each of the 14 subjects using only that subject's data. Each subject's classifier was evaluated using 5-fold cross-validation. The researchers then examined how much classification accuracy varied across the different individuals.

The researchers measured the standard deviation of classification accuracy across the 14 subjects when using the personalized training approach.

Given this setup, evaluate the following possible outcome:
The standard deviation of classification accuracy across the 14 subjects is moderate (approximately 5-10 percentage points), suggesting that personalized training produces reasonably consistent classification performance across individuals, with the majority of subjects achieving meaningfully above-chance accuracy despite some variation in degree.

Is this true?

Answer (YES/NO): NO